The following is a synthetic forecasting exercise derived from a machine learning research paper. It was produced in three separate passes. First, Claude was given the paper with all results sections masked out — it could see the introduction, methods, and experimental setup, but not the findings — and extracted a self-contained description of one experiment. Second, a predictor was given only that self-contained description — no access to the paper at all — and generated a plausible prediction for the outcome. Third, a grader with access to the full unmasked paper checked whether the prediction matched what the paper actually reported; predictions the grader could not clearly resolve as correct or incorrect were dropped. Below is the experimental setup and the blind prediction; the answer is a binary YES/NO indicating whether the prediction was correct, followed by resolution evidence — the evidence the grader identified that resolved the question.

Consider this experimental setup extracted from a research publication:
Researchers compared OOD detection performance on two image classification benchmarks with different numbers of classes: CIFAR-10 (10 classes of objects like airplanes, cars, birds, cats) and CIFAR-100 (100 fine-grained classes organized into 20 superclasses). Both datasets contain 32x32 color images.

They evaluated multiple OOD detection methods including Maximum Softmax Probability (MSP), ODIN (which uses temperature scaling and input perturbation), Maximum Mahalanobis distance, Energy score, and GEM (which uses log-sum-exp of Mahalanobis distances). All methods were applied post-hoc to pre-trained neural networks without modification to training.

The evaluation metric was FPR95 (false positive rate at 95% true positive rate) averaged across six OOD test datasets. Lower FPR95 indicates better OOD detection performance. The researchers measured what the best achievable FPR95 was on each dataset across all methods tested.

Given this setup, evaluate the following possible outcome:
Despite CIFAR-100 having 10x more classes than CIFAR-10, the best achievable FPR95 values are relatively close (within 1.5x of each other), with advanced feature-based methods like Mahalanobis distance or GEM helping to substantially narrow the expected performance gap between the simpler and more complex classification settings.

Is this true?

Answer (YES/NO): NO